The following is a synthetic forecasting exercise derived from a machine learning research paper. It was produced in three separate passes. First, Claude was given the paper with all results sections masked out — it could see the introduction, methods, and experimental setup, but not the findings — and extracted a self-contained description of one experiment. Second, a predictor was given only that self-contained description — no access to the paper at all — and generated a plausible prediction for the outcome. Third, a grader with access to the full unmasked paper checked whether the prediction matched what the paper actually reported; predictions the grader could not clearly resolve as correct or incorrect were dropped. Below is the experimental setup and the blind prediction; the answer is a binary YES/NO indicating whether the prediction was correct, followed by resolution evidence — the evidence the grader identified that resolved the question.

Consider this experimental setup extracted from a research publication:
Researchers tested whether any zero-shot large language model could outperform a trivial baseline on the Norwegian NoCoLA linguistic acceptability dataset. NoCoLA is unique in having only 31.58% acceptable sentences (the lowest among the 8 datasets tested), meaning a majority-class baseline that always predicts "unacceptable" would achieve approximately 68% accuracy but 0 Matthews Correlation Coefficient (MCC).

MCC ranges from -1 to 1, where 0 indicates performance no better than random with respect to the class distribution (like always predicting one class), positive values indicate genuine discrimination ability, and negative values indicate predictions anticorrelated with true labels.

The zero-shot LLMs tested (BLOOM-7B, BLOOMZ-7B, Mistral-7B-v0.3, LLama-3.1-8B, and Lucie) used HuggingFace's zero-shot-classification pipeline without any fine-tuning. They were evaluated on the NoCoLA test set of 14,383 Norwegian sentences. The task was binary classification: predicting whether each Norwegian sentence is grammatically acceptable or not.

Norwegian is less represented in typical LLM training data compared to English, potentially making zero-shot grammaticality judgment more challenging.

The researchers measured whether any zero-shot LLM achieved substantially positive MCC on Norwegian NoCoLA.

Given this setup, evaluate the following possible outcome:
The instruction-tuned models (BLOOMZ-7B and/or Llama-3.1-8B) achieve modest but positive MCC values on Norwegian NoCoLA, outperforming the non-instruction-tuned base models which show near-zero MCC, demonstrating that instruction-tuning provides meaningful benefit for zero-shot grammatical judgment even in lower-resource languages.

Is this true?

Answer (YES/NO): NO